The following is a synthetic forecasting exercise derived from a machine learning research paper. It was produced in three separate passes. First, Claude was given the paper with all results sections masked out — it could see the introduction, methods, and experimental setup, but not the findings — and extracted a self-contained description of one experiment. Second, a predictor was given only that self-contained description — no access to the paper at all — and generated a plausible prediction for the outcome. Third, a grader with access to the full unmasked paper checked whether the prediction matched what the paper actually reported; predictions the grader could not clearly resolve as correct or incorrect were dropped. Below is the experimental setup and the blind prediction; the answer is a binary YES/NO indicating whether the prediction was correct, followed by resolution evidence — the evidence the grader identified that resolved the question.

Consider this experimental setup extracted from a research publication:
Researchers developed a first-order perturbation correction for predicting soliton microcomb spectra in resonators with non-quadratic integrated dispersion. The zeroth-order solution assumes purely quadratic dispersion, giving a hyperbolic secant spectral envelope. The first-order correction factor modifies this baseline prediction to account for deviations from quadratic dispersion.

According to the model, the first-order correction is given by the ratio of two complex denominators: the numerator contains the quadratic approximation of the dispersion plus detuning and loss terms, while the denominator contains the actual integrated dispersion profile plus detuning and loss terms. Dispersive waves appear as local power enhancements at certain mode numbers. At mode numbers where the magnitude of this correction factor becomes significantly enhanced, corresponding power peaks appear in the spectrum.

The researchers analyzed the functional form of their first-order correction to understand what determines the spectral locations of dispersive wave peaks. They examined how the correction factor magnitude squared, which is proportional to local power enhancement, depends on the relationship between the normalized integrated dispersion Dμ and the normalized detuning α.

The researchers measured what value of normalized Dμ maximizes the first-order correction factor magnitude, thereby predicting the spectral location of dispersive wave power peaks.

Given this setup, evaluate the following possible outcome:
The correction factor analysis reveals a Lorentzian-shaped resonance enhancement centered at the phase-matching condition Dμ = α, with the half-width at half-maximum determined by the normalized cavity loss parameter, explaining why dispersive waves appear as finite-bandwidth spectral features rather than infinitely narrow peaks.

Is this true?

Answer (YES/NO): NO